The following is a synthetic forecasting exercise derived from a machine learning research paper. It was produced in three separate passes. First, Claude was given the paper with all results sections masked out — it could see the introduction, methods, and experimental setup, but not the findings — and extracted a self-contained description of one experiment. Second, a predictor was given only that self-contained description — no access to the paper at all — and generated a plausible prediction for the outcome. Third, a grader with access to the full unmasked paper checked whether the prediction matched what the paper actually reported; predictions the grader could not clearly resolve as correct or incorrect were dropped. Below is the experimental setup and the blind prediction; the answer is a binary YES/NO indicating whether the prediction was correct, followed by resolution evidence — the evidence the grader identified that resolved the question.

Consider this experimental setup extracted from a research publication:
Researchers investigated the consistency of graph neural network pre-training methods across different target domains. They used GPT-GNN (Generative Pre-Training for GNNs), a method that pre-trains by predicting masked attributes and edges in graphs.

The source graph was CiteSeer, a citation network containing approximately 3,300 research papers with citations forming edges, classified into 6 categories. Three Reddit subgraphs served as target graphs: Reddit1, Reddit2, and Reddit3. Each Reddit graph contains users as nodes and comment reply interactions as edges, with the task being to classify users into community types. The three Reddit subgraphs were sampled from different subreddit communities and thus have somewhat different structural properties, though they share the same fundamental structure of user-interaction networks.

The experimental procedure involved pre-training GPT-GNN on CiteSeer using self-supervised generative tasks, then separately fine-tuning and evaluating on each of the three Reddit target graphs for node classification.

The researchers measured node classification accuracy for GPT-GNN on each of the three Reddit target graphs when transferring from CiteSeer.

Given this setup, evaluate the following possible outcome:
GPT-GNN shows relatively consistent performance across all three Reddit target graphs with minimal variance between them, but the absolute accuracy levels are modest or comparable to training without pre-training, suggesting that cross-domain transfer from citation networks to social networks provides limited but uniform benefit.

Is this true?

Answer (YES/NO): NO